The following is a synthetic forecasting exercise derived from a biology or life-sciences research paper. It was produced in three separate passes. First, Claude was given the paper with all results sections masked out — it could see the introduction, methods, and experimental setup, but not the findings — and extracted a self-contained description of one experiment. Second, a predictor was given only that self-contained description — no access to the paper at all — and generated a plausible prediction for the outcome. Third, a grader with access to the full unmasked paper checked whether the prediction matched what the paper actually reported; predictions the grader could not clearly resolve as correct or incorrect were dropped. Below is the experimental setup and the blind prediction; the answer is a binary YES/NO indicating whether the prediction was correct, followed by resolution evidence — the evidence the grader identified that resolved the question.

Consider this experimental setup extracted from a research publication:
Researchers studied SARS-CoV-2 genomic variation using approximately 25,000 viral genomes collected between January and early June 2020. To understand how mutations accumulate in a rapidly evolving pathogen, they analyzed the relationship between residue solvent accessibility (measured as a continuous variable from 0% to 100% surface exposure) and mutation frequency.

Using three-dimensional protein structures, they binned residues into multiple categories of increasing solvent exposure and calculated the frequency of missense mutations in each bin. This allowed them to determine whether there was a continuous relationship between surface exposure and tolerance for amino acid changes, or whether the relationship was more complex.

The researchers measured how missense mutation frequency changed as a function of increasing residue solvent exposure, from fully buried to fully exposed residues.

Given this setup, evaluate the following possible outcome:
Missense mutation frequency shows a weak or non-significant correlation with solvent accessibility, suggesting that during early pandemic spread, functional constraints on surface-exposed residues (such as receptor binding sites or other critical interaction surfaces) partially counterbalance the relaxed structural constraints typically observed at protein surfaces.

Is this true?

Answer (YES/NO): NO